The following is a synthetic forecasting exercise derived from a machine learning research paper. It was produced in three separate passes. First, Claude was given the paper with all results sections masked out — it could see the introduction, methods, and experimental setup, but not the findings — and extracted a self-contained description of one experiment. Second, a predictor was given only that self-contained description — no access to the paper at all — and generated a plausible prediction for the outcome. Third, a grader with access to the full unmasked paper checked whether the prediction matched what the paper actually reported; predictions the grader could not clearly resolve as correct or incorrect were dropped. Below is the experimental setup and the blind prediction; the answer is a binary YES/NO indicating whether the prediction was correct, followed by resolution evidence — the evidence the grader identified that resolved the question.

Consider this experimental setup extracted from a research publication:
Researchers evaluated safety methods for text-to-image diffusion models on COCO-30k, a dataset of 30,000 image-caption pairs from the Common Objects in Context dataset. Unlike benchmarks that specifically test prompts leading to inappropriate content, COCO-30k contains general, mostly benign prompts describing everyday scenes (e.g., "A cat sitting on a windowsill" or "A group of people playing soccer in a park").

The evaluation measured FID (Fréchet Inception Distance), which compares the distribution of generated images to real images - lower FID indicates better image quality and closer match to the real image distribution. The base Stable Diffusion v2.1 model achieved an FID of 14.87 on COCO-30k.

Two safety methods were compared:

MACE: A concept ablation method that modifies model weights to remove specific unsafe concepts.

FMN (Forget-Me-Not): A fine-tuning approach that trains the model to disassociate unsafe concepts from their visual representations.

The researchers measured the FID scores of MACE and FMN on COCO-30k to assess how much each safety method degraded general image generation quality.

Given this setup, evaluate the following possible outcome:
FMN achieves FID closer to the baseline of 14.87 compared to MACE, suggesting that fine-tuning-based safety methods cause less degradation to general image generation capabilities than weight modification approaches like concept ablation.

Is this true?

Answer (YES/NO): NO